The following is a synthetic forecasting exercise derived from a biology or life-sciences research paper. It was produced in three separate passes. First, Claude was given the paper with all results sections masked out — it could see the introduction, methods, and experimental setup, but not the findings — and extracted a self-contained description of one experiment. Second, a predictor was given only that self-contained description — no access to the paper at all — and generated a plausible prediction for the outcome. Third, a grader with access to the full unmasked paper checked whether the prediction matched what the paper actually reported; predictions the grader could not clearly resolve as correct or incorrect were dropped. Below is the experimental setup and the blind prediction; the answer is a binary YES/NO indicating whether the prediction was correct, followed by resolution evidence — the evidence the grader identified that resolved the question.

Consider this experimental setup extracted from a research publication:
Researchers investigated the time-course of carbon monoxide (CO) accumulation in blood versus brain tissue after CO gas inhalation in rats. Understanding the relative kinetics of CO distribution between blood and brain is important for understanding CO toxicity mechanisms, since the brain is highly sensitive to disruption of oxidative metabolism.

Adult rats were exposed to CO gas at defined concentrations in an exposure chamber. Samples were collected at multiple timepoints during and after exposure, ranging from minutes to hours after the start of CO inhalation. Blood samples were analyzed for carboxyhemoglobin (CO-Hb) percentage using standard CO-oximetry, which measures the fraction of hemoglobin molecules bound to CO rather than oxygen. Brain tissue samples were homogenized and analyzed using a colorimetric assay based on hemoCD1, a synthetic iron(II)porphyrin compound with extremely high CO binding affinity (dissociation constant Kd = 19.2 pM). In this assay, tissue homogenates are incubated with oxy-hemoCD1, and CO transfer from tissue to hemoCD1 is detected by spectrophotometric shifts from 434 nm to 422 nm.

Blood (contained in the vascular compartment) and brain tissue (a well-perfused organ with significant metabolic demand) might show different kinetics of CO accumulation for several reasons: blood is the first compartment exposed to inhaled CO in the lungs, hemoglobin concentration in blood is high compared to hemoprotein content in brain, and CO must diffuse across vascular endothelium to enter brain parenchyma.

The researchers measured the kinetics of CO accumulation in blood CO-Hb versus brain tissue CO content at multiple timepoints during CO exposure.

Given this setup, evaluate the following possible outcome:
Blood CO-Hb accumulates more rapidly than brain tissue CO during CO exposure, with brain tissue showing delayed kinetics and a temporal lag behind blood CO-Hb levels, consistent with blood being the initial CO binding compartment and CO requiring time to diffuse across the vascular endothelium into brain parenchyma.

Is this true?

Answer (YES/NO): NO